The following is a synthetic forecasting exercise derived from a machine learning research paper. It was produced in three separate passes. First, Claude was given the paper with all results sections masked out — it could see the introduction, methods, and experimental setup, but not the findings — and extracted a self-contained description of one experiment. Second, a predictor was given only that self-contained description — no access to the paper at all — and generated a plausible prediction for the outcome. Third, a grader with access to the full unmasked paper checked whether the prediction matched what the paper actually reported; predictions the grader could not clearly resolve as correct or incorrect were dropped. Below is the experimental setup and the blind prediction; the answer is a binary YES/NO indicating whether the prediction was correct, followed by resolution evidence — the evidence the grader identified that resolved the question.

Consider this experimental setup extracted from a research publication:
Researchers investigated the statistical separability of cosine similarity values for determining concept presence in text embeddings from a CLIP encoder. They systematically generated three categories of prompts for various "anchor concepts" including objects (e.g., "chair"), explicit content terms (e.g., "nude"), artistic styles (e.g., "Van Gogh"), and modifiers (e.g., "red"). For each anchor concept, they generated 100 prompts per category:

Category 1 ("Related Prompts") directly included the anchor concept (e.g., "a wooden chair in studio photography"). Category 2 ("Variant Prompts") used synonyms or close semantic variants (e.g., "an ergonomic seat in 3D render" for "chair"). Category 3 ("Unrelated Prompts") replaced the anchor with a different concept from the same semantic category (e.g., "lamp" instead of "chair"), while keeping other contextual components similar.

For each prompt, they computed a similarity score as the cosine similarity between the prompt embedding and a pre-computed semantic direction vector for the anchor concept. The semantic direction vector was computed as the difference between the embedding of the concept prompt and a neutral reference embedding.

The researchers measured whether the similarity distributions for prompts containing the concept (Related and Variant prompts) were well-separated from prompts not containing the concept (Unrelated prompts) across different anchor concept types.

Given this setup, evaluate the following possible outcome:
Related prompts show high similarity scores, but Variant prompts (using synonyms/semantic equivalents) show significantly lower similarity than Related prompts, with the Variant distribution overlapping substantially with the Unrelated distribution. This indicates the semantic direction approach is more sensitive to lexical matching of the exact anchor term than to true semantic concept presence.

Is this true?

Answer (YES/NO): NO